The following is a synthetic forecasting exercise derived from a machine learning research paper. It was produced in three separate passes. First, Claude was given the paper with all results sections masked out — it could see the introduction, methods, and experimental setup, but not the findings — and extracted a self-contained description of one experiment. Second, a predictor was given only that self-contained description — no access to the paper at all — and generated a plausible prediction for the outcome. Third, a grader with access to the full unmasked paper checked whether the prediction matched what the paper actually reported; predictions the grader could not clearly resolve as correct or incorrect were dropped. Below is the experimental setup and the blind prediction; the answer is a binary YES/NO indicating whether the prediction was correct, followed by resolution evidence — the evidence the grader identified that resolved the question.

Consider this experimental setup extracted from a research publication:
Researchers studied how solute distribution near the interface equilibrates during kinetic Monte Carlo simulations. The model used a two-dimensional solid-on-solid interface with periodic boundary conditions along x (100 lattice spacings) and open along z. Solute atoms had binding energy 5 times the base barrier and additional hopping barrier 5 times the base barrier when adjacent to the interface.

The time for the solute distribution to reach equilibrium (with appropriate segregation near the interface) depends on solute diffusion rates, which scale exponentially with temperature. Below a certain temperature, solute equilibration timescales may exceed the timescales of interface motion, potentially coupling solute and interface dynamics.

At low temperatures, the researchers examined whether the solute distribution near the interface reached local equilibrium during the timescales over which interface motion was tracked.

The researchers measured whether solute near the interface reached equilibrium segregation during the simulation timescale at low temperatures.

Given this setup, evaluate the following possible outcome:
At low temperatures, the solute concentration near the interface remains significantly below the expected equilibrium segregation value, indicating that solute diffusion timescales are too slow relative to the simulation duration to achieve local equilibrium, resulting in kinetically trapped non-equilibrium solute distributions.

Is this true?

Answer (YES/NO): NO